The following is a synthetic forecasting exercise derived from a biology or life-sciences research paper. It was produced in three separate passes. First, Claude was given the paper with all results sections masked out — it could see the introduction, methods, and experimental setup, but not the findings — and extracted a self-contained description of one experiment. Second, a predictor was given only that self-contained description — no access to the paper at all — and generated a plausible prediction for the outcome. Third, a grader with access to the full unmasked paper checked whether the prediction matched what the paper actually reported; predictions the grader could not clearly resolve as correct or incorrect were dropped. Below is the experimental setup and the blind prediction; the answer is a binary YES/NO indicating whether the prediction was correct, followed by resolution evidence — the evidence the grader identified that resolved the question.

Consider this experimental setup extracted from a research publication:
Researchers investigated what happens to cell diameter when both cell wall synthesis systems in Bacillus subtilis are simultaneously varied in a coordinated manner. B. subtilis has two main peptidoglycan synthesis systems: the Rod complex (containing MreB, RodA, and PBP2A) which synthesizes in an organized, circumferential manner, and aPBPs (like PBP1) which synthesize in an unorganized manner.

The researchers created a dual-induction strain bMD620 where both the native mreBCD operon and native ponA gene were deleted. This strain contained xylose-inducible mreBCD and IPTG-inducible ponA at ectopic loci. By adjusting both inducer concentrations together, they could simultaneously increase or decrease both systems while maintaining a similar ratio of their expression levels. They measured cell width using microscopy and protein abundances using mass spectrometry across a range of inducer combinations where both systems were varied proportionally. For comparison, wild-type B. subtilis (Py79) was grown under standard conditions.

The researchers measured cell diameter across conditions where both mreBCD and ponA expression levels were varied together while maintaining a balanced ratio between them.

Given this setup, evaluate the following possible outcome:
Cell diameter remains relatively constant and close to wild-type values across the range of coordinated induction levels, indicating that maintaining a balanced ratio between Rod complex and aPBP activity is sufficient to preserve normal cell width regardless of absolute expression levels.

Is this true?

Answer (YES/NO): YES